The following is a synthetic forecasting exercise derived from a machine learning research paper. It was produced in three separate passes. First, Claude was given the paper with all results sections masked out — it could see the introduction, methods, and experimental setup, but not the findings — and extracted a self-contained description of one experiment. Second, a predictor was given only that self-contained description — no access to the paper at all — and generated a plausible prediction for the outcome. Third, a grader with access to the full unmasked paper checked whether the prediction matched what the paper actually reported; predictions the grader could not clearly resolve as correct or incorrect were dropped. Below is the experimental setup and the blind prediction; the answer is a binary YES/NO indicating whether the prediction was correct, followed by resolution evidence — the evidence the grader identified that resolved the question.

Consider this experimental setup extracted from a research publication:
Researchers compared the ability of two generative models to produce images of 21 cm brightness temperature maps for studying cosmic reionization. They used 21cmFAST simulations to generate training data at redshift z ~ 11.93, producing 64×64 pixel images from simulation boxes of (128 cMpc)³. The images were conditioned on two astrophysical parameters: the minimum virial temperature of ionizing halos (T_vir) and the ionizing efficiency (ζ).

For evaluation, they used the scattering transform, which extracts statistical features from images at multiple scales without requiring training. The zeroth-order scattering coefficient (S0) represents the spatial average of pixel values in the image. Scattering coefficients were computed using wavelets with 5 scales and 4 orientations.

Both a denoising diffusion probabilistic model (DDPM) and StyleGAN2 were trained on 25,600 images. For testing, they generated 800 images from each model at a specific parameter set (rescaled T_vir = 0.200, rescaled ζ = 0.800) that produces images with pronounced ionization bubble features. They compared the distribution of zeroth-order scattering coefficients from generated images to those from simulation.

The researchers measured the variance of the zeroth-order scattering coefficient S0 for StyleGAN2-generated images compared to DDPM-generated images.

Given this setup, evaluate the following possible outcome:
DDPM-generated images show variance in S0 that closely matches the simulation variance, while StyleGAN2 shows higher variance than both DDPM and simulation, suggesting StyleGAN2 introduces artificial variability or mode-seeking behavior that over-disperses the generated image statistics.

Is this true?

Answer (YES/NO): YES